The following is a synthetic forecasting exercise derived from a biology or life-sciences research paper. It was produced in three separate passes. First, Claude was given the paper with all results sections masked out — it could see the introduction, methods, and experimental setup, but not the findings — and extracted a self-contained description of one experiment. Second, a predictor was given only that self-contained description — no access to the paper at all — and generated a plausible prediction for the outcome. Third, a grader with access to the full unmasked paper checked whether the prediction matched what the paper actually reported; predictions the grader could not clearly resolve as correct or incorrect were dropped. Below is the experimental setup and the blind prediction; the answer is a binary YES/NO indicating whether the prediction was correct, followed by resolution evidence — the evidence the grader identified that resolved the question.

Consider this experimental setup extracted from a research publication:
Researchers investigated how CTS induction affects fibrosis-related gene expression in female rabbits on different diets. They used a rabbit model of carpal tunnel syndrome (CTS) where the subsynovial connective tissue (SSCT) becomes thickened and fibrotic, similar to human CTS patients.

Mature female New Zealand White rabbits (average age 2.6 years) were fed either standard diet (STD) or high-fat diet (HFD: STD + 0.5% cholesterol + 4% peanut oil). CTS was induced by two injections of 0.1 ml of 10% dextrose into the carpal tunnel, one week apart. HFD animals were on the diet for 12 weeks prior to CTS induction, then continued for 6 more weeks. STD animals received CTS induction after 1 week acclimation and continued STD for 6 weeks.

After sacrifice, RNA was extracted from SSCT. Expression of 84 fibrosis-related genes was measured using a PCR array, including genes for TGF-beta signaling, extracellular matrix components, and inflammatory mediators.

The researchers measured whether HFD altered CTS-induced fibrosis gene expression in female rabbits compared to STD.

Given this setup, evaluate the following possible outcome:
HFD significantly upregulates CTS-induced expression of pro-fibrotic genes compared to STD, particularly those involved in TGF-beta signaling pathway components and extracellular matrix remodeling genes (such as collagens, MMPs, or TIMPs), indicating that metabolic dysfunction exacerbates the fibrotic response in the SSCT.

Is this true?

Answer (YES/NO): NO